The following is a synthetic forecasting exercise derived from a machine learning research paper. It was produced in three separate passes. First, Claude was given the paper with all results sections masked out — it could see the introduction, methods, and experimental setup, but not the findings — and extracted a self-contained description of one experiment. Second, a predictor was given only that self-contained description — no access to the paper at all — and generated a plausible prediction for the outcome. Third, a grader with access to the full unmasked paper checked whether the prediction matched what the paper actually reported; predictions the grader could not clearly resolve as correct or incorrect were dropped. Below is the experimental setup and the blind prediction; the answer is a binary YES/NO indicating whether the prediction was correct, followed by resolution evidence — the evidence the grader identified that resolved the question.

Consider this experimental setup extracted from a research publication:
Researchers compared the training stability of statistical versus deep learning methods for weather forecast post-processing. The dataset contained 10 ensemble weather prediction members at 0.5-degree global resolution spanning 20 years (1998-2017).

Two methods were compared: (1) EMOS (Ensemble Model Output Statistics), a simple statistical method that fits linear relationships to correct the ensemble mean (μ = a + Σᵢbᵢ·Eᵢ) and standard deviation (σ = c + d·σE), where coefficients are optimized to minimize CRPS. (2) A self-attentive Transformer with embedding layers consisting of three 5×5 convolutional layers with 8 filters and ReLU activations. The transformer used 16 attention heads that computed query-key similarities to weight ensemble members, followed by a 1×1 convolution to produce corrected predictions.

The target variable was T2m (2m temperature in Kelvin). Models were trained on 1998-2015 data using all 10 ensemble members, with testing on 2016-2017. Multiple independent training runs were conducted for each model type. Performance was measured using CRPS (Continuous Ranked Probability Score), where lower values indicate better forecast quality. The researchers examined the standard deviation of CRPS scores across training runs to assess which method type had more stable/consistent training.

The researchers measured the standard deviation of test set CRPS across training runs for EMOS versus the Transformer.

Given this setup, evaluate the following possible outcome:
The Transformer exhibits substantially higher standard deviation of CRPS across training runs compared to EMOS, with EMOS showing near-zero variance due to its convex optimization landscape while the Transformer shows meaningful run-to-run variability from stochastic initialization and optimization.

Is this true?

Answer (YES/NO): NO